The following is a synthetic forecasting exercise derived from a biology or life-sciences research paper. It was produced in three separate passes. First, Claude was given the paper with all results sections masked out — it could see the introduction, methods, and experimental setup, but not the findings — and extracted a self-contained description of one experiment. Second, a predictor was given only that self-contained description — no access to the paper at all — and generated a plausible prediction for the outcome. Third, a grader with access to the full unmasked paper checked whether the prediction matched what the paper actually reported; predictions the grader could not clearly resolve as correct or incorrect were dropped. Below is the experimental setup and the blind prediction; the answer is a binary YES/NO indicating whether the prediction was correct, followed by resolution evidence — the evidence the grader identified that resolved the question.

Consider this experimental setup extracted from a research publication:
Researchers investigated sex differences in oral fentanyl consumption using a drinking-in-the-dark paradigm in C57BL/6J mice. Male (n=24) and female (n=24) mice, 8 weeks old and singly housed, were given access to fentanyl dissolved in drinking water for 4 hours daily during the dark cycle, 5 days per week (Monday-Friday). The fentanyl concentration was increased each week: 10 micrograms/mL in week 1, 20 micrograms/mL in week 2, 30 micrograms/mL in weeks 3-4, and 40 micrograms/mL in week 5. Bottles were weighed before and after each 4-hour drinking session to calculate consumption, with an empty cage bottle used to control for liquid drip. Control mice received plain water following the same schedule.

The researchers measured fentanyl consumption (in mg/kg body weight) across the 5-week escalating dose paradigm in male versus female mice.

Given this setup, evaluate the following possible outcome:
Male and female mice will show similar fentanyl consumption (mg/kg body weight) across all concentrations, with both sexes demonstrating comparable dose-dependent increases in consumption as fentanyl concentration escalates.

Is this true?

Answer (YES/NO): NO